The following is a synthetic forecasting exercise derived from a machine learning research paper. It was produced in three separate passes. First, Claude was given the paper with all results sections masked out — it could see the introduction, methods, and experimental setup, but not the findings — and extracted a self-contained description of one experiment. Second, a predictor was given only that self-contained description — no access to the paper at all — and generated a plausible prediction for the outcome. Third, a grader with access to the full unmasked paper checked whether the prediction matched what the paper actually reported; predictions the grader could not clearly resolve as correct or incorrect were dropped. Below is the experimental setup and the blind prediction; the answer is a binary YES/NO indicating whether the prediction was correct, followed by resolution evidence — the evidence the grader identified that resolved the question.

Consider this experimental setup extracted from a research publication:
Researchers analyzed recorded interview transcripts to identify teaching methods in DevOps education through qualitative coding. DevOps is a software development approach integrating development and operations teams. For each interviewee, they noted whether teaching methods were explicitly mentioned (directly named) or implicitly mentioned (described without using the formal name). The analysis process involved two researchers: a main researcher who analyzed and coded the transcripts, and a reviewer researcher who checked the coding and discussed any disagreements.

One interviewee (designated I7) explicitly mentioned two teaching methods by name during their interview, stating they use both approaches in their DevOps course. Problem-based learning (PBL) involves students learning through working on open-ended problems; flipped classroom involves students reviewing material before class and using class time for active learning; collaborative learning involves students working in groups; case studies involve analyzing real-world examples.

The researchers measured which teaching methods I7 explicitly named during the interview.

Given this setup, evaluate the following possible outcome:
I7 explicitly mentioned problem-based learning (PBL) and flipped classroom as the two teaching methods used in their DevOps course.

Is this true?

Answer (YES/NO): YES